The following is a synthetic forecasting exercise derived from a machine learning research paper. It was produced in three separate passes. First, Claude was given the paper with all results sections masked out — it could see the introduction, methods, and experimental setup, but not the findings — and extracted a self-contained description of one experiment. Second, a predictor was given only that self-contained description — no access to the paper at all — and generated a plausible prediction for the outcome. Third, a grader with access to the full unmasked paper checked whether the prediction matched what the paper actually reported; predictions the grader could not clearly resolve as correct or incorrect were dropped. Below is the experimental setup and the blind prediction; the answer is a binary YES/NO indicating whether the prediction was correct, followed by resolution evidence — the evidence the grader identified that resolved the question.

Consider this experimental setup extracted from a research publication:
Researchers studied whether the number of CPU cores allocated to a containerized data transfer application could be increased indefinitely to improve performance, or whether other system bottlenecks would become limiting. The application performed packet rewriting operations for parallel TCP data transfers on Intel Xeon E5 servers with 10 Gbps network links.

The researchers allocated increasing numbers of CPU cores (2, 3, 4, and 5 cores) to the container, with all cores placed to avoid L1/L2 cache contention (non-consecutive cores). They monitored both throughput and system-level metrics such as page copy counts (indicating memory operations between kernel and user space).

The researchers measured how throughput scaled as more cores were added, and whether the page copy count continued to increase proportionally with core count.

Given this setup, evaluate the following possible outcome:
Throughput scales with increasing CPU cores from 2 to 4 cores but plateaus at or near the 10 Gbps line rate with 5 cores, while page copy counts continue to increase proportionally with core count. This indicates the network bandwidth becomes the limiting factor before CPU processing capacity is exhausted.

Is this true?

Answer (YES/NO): NO